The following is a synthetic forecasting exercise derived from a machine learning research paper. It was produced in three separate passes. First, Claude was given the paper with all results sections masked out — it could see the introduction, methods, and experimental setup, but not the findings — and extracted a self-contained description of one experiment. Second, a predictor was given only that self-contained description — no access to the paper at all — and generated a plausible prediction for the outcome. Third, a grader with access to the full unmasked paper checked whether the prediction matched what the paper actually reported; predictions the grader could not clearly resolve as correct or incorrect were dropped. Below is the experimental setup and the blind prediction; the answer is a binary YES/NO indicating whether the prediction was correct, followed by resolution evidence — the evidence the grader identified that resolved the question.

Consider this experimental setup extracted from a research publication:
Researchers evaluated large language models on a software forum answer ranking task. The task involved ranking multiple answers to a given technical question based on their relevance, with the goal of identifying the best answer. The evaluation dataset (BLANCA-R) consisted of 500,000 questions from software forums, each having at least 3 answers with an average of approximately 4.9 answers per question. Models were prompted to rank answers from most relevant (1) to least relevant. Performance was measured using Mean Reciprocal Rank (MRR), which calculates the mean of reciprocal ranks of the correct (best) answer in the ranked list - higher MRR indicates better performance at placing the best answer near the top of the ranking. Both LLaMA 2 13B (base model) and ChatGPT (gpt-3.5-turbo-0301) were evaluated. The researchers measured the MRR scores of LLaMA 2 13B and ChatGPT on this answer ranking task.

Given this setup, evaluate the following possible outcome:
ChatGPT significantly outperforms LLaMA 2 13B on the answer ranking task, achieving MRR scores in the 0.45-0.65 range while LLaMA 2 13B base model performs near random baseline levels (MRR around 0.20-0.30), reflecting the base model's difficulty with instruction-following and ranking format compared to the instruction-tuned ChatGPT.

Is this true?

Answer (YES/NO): NO